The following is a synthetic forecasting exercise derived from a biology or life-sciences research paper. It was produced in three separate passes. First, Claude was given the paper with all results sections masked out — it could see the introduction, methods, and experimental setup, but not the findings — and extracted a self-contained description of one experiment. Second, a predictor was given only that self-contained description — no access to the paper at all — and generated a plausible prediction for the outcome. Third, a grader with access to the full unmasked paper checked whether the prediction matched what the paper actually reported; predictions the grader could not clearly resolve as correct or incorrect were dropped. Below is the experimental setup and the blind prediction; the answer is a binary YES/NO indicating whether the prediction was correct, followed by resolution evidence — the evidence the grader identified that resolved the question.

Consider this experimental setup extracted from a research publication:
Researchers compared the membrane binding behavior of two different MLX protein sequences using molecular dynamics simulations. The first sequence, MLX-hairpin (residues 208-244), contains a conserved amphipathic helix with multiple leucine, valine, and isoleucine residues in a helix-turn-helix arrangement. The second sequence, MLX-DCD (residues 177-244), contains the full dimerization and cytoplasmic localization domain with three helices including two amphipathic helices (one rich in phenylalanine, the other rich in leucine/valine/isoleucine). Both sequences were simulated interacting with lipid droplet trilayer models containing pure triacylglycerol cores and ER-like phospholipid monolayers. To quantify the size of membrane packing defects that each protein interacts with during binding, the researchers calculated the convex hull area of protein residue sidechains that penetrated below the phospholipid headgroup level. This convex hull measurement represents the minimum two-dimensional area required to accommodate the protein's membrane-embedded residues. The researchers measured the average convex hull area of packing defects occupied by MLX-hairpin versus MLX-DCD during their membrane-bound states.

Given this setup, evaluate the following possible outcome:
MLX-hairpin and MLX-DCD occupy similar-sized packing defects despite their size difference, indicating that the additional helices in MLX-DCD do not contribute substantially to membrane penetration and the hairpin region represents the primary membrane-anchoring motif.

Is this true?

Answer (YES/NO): NO